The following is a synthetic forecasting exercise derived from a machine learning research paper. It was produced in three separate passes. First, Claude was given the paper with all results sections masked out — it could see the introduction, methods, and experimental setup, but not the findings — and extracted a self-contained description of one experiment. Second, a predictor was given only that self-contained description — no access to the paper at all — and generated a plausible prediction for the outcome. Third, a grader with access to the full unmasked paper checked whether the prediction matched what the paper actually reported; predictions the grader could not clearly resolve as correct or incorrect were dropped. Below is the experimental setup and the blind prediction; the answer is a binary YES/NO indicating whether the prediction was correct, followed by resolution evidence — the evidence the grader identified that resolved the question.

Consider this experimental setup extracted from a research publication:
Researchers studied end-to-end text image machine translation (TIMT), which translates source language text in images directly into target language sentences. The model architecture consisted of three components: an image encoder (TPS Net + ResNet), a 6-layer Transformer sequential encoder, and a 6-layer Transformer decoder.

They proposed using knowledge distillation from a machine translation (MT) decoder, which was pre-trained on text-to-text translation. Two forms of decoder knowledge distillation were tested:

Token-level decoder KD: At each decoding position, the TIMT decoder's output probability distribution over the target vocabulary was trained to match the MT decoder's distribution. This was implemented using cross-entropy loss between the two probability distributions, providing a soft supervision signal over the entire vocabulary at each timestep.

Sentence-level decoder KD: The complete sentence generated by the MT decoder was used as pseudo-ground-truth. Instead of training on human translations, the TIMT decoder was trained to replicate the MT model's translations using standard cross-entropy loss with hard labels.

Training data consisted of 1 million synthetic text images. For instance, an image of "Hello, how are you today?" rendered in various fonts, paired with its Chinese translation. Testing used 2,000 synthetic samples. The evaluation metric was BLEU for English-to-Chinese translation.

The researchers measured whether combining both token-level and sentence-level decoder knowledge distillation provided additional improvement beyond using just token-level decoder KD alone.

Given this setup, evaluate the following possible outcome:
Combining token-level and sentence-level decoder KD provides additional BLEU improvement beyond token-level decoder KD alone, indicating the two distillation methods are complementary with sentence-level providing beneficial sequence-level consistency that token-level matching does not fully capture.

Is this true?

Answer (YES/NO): YES